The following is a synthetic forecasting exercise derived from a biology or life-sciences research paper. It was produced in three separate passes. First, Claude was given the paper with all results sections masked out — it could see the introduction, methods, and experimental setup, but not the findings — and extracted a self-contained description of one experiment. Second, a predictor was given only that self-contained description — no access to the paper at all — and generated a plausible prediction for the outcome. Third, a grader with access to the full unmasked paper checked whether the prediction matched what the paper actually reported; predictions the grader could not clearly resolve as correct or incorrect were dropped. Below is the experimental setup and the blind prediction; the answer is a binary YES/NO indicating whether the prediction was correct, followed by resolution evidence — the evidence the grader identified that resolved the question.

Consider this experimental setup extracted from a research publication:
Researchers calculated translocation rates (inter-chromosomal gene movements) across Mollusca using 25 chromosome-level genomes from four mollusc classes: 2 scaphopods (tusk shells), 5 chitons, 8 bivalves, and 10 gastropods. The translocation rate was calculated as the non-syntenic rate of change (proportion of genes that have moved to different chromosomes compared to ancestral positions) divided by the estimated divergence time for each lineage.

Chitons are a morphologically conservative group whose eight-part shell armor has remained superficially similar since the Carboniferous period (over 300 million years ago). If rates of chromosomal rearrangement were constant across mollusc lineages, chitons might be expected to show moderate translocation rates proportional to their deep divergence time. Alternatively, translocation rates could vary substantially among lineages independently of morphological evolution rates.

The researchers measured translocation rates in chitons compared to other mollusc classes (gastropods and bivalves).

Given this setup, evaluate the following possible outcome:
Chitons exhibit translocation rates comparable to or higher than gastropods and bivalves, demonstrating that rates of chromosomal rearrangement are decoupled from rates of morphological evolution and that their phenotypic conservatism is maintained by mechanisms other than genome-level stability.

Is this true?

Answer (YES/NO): YES